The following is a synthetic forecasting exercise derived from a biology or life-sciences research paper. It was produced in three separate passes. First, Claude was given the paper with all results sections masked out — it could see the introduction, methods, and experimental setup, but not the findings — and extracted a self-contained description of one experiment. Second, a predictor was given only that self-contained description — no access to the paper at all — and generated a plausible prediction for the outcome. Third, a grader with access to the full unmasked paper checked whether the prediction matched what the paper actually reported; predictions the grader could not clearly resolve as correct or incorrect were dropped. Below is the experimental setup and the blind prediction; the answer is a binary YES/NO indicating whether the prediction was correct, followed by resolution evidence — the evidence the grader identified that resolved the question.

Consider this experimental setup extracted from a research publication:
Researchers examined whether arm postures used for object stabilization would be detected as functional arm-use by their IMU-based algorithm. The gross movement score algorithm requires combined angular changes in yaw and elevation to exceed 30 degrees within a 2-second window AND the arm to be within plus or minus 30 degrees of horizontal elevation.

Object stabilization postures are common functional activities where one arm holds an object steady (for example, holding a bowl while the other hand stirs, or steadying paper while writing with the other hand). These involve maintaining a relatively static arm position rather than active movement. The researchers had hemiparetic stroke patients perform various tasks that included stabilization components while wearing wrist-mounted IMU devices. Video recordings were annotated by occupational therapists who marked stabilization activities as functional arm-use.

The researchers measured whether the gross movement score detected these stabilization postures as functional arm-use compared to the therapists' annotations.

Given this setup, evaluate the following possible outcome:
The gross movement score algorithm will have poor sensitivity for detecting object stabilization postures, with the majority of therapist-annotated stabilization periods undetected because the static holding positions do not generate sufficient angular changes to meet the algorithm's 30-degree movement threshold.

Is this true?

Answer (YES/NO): YES